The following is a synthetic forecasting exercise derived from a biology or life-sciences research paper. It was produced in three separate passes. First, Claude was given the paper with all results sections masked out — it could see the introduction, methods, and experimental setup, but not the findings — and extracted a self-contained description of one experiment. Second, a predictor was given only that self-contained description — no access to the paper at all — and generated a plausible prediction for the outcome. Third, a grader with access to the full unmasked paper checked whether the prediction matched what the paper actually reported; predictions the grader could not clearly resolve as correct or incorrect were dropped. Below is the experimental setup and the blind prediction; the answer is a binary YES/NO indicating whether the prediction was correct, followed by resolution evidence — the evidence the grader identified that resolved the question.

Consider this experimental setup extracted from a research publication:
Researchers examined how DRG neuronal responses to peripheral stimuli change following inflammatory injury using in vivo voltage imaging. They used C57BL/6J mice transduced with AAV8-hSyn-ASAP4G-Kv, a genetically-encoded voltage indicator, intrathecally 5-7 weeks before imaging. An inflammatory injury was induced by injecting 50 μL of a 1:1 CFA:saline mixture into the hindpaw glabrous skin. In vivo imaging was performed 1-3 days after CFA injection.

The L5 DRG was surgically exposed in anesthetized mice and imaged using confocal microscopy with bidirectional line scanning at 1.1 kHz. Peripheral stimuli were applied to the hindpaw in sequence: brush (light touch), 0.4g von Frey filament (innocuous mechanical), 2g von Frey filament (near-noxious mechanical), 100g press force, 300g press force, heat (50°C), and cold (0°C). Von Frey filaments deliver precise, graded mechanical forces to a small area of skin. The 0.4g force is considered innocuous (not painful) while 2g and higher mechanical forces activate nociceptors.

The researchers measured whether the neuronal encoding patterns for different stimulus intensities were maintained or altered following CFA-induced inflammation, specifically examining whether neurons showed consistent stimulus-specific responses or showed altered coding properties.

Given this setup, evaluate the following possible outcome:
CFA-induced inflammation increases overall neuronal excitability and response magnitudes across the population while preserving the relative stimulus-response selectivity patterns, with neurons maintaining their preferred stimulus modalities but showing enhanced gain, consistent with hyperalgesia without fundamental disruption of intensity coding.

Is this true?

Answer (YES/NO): YES